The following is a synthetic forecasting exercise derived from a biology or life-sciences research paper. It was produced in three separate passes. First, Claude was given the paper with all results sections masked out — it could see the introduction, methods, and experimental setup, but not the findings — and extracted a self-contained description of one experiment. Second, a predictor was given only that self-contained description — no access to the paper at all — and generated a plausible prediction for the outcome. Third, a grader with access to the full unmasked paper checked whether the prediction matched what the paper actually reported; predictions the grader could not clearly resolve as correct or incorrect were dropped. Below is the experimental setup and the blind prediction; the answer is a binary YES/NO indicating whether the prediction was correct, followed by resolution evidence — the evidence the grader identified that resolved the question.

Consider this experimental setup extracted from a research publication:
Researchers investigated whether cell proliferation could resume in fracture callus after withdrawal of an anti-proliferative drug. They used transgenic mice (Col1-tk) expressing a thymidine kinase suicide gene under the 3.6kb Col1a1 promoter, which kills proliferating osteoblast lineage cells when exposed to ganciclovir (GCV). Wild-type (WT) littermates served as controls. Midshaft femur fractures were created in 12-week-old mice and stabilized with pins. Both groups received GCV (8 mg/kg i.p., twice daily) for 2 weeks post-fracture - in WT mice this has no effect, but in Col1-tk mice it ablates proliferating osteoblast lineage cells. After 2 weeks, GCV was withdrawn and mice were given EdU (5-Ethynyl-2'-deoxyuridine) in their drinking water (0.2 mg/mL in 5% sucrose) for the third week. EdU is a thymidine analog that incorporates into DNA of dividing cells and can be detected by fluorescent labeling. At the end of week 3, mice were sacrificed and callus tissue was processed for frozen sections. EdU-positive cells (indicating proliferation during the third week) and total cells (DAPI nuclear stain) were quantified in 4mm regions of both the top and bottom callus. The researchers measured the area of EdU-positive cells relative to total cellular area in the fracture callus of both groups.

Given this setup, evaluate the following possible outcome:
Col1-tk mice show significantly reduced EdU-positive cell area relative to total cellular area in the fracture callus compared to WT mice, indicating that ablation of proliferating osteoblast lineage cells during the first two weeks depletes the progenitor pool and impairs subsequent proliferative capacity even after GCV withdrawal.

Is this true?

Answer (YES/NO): NO